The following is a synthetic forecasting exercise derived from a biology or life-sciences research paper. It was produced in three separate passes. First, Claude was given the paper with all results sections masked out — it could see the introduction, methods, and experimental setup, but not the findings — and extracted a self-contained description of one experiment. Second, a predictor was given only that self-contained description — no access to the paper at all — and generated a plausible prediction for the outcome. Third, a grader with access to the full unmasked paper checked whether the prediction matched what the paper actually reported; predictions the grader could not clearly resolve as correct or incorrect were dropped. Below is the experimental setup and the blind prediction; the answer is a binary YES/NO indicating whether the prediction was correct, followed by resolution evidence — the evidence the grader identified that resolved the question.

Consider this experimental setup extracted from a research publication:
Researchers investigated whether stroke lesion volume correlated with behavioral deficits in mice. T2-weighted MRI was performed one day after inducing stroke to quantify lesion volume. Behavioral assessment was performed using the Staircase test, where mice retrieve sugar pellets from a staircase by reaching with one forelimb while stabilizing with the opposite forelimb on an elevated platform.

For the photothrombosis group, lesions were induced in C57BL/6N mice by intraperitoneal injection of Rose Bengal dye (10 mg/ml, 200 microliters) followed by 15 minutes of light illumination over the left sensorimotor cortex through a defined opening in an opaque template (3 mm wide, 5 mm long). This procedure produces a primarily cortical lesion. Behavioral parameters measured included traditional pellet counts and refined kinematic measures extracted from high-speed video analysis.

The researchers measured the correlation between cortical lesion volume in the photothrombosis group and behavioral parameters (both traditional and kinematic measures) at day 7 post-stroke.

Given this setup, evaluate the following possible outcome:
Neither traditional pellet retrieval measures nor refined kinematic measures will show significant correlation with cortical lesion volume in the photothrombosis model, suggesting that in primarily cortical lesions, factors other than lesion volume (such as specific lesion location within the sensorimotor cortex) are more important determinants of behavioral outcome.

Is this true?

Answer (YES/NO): NO